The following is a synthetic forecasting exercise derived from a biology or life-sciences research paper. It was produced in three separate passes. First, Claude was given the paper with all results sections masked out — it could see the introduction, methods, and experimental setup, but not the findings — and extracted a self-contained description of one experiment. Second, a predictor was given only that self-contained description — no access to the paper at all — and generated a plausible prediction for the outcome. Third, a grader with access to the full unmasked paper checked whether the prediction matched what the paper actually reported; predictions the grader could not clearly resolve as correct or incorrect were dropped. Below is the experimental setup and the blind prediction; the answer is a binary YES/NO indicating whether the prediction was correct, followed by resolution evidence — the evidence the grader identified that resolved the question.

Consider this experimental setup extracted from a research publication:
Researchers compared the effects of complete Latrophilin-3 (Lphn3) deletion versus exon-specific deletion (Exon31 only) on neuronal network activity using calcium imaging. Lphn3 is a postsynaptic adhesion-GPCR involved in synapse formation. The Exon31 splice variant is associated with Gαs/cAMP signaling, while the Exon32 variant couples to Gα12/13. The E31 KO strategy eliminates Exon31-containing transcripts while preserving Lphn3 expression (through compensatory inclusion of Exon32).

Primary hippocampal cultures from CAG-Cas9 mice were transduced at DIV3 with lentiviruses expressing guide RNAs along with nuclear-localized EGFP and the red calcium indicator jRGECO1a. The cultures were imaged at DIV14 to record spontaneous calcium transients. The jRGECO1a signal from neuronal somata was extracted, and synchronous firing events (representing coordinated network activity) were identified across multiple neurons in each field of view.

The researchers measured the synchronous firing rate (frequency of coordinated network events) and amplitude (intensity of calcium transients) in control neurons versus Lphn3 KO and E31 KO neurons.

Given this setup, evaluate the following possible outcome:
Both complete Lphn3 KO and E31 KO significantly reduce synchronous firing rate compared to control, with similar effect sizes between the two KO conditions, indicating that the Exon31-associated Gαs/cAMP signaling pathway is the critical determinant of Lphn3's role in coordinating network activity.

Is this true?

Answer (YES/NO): YES